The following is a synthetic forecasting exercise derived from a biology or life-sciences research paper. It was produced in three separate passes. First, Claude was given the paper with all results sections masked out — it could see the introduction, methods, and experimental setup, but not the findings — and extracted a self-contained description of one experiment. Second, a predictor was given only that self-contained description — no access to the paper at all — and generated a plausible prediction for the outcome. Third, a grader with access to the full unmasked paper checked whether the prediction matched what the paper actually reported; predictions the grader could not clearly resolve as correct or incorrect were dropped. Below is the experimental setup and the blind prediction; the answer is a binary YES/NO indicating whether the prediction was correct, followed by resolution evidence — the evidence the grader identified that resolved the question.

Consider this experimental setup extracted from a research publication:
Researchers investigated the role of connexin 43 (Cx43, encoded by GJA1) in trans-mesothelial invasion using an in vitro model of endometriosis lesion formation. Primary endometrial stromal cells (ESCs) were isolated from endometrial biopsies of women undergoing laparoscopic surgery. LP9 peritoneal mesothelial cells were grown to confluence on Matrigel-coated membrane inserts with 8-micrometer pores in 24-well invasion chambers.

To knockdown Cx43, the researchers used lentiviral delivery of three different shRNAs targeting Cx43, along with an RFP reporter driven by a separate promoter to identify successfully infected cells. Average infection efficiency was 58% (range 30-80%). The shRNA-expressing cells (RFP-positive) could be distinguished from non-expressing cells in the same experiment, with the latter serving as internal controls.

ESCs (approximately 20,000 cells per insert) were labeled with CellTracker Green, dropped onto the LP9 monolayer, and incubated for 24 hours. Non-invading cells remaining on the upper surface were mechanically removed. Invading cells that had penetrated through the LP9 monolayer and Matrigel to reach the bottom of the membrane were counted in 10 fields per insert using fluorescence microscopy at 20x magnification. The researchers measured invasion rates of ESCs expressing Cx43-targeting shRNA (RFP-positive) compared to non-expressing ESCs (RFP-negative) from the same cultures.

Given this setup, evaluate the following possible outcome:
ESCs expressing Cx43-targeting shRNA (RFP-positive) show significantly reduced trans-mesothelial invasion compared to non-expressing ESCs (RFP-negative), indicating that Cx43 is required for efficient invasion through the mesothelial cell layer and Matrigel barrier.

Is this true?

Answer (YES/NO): YES